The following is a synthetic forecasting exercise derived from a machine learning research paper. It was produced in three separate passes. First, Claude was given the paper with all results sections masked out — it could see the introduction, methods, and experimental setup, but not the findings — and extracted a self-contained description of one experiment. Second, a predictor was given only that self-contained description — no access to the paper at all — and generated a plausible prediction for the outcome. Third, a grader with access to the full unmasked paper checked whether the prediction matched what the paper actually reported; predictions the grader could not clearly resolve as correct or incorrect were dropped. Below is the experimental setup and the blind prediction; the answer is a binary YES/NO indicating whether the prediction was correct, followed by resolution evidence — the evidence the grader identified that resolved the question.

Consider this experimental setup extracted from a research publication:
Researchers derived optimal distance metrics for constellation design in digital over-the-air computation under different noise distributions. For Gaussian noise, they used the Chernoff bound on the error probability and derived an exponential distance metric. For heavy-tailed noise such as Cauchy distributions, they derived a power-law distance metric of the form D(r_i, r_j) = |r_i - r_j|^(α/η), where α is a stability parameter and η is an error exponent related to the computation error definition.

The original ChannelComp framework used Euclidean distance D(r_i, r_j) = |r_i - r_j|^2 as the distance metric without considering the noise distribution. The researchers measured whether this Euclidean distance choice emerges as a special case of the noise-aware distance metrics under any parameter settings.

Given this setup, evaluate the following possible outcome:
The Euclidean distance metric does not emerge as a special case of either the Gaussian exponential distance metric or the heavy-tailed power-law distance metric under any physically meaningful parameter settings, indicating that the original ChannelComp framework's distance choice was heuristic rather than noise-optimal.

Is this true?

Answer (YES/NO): NO